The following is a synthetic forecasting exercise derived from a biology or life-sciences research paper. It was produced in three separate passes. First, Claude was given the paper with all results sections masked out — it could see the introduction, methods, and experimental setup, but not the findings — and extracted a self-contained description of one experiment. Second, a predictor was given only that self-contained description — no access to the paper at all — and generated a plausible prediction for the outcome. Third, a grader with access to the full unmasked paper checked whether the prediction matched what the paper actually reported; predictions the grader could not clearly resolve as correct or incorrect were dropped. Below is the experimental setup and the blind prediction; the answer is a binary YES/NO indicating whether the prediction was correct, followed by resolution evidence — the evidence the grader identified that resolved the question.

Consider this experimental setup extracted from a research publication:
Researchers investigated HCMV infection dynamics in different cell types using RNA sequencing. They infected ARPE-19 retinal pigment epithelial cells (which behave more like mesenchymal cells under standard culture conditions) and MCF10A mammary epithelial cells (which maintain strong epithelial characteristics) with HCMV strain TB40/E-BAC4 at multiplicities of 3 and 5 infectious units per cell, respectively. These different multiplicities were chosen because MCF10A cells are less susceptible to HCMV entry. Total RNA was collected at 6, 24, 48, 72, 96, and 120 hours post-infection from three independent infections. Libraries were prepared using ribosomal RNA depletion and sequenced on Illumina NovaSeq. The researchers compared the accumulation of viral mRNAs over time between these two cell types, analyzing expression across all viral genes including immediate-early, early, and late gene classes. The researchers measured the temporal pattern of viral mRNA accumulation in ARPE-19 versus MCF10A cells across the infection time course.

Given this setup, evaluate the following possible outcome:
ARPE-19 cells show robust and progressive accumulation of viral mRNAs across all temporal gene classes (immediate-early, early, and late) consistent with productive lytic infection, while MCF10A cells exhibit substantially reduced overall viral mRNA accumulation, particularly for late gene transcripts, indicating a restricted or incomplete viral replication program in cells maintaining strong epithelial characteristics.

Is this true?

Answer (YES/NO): NO